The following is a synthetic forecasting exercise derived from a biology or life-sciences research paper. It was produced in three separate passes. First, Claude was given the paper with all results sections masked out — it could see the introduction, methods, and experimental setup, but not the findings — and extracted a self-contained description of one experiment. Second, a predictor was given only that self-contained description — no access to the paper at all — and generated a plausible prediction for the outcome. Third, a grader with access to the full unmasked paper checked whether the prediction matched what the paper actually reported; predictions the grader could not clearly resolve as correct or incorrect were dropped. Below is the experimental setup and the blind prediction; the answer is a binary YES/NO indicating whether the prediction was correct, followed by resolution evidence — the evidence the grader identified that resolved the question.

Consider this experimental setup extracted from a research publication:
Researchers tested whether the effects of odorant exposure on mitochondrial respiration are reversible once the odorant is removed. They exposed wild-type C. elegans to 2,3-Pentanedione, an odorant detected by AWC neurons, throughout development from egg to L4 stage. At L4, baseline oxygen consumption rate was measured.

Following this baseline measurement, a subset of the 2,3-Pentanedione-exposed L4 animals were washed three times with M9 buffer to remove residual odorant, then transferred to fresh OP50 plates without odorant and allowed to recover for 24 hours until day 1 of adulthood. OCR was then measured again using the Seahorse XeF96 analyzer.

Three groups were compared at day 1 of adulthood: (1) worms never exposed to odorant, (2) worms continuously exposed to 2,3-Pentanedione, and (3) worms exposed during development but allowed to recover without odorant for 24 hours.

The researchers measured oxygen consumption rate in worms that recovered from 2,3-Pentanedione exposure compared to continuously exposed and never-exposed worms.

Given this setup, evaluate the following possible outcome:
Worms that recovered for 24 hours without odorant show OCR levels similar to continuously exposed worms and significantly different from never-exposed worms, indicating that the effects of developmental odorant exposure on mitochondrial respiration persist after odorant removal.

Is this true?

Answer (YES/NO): NO